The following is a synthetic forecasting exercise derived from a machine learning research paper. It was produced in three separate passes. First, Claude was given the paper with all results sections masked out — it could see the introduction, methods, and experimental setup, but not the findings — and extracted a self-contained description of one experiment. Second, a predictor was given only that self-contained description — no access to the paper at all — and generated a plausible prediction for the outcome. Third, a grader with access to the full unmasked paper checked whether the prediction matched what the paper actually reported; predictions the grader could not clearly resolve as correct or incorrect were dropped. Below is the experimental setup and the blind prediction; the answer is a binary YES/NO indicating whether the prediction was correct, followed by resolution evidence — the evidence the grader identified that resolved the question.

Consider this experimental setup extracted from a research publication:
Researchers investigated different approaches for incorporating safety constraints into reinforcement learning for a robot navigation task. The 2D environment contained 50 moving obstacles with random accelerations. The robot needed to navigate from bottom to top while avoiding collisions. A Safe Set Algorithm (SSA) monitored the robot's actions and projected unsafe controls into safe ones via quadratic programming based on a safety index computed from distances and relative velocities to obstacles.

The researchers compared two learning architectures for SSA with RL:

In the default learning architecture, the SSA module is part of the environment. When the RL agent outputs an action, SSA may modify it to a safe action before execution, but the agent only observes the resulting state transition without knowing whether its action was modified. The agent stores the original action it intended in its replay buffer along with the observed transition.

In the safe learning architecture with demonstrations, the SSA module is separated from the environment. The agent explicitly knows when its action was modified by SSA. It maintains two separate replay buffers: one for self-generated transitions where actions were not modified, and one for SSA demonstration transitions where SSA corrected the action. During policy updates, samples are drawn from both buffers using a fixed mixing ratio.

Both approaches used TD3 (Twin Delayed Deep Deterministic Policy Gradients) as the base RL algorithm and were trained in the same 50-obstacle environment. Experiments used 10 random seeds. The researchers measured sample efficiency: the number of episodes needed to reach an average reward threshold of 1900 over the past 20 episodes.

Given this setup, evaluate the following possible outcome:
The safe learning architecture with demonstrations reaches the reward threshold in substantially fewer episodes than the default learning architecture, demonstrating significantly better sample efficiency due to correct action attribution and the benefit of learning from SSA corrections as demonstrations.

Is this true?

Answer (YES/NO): YES